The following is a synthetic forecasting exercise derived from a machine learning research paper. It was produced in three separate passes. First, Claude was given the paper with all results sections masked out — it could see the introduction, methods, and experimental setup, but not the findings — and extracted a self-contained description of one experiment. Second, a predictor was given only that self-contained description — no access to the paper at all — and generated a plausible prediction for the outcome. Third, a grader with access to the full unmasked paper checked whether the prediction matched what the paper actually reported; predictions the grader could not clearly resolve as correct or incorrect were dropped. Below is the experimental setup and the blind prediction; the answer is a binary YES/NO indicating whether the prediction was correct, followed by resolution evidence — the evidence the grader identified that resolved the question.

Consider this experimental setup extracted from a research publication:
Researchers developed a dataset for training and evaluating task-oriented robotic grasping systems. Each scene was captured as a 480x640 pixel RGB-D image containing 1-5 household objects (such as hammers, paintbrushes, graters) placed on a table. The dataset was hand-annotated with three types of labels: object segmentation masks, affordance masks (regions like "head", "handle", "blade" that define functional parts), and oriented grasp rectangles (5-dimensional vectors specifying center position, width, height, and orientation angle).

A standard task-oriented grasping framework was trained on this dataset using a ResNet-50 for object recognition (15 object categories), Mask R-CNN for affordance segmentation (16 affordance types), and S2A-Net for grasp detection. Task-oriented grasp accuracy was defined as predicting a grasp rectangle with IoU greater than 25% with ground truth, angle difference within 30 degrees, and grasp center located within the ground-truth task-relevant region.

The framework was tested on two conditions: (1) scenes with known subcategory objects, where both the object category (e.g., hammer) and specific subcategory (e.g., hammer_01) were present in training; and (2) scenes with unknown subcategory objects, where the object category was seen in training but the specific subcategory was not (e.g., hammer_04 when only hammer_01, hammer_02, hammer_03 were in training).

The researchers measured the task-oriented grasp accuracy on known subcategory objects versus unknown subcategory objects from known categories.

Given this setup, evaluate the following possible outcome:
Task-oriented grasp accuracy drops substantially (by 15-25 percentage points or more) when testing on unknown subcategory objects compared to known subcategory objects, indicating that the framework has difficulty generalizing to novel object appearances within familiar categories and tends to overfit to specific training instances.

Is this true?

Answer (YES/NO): YES